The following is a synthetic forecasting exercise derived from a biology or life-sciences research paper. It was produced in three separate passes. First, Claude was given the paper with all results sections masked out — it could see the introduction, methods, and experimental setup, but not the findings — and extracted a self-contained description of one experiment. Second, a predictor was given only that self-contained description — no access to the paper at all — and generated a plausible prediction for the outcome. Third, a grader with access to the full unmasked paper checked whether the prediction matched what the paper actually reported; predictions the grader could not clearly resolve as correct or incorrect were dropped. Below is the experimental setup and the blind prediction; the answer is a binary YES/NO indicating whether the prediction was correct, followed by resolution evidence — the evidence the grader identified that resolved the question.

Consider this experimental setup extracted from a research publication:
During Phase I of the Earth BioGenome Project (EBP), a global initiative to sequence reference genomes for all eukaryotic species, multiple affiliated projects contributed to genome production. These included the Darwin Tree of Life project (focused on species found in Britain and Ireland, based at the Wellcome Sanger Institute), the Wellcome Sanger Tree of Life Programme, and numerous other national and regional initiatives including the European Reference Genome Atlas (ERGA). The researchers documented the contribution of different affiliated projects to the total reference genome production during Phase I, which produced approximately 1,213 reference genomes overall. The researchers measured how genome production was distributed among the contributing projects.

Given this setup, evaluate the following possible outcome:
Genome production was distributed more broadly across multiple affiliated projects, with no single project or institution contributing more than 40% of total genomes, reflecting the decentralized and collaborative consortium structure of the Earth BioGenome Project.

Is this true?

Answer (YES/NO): NO